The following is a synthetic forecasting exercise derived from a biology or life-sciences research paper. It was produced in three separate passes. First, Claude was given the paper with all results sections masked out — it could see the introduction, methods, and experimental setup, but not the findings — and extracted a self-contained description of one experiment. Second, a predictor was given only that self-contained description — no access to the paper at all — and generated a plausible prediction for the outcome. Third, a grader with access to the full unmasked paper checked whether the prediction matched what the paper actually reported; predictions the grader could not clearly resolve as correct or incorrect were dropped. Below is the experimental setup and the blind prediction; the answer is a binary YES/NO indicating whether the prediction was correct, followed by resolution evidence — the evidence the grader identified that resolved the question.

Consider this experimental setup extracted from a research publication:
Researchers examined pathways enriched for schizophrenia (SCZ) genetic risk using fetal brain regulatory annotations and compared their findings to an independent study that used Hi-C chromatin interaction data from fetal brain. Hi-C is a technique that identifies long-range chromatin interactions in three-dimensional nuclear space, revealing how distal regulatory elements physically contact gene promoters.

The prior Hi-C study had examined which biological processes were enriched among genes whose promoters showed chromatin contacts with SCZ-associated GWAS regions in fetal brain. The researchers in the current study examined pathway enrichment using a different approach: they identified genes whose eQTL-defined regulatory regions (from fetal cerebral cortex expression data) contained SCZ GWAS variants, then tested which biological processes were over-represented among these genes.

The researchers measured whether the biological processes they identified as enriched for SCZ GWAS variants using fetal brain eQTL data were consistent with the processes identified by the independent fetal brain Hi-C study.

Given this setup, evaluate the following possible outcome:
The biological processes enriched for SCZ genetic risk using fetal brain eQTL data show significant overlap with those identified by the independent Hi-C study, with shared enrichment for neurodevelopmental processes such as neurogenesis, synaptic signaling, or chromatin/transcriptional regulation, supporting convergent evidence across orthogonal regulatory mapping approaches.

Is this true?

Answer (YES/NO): YES